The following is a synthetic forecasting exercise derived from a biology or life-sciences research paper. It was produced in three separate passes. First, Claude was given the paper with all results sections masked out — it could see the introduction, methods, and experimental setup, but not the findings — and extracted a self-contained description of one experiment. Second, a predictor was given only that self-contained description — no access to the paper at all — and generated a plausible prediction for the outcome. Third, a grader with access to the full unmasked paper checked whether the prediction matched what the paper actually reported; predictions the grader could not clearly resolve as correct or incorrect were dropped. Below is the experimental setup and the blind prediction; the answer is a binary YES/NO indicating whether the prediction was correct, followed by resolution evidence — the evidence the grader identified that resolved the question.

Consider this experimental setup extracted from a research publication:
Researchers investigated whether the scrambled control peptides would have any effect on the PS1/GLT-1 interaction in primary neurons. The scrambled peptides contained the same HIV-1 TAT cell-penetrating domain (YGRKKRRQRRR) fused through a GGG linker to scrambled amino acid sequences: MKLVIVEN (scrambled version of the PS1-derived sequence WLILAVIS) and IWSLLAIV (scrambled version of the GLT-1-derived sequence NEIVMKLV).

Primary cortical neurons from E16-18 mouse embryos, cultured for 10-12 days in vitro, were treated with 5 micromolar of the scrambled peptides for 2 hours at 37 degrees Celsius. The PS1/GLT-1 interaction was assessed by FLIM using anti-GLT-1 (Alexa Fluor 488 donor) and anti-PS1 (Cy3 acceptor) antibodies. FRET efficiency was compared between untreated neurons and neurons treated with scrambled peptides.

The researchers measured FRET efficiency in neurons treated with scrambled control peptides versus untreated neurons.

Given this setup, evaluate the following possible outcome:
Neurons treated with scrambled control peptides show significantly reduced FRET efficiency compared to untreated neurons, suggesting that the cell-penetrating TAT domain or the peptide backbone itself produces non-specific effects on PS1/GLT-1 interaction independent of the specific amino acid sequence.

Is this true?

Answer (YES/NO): NO